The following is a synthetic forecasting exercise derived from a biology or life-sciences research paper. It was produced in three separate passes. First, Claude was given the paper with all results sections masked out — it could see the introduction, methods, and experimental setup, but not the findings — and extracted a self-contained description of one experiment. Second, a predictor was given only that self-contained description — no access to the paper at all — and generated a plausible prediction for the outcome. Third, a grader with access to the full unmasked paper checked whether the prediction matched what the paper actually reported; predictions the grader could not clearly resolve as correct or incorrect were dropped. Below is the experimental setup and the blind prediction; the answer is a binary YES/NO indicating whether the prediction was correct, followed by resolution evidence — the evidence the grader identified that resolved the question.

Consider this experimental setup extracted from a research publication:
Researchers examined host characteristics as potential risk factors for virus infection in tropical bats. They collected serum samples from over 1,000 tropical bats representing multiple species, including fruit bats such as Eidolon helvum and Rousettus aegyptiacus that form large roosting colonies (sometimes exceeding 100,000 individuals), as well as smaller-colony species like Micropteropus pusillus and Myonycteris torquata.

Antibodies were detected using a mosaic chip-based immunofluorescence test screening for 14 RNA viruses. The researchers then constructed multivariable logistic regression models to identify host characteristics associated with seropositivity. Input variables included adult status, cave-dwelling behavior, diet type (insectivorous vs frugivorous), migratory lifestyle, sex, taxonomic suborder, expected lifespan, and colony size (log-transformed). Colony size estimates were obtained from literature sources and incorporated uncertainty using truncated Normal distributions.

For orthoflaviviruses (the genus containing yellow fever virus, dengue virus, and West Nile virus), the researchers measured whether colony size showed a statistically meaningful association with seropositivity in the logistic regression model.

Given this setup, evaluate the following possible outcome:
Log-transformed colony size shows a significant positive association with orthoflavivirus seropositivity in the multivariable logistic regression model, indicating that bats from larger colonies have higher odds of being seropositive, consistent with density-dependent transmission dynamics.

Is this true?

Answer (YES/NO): YES